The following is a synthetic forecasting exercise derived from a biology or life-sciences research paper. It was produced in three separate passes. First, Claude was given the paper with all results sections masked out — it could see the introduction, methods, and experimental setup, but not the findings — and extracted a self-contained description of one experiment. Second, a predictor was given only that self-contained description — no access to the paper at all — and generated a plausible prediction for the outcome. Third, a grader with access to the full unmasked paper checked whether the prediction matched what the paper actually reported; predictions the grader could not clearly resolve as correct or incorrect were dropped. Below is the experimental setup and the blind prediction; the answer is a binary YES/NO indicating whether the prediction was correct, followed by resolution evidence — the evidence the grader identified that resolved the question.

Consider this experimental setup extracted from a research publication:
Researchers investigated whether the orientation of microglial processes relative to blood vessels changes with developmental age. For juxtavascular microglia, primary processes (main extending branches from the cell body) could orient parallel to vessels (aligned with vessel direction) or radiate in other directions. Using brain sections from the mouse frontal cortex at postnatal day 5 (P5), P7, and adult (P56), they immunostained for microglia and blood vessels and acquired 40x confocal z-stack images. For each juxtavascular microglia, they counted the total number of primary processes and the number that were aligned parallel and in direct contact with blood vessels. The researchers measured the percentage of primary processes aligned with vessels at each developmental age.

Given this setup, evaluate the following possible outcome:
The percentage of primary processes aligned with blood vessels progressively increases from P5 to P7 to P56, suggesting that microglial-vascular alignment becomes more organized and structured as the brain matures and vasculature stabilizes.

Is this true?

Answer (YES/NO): NO